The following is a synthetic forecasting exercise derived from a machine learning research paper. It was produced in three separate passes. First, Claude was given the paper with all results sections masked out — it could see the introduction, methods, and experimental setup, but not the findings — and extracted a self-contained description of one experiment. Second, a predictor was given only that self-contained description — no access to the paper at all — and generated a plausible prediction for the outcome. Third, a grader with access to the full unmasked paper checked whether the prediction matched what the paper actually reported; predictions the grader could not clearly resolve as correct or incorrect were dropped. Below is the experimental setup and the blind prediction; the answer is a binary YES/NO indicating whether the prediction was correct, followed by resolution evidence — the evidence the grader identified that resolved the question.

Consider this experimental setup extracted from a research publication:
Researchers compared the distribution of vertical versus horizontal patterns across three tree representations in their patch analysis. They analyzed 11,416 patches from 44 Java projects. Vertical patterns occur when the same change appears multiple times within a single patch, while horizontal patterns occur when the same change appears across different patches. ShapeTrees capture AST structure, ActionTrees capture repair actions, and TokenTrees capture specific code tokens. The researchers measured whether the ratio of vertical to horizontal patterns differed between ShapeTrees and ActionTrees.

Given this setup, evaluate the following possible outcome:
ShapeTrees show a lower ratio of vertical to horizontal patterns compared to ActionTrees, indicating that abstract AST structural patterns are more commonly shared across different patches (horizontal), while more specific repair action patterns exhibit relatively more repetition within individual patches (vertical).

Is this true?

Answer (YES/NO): NO